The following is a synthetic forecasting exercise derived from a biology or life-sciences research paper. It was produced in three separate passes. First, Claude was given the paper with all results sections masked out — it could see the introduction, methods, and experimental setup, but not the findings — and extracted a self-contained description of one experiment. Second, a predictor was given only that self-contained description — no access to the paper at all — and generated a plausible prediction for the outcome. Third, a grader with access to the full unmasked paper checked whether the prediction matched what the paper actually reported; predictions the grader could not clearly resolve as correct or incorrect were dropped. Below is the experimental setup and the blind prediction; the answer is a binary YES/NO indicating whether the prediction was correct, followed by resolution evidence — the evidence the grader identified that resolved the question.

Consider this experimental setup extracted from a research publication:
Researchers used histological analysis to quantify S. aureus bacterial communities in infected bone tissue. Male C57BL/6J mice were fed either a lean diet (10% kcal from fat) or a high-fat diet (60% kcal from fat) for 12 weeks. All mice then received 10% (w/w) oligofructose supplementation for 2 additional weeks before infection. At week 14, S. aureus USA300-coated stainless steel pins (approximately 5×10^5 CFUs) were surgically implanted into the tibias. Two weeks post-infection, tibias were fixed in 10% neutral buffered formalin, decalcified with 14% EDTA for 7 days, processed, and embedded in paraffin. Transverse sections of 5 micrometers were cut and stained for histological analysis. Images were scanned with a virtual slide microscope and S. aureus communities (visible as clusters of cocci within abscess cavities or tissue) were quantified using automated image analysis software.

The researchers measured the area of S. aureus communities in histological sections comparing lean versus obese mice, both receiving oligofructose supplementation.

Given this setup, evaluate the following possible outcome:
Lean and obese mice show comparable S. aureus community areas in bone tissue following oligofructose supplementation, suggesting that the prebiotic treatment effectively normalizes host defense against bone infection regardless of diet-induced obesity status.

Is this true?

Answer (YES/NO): YES